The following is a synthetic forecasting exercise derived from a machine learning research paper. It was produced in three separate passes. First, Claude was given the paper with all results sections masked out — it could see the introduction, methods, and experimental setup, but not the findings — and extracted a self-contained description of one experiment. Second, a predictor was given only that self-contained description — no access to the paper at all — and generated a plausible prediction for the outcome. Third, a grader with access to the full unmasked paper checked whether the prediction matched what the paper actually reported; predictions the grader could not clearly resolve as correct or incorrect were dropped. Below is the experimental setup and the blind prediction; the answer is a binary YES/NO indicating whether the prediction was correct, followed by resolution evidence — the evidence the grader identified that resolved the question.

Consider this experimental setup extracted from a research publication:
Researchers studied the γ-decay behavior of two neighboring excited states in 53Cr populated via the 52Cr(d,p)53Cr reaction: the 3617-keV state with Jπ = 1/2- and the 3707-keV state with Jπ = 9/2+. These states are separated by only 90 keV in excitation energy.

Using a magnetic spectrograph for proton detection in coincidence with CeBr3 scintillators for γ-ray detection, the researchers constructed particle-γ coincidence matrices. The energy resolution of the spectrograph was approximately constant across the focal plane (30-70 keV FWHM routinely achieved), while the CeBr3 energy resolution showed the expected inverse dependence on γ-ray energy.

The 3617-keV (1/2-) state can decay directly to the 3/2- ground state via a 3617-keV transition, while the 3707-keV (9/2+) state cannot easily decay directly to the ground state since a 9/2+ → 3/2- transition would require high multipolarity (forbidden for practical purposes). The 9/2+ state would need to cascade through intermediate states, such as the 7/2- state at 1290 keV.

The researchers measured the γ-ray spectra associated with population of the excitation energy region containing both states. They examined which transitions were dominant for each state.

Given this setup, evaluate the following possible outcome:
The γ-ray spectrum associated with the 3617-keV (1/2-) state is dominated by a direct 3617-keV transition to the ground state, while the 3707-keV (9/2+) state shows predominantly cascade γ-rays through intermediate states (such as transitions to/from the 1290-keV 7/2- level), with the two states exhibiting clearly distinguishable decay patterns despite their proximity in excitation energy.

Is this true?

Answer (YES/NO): YES